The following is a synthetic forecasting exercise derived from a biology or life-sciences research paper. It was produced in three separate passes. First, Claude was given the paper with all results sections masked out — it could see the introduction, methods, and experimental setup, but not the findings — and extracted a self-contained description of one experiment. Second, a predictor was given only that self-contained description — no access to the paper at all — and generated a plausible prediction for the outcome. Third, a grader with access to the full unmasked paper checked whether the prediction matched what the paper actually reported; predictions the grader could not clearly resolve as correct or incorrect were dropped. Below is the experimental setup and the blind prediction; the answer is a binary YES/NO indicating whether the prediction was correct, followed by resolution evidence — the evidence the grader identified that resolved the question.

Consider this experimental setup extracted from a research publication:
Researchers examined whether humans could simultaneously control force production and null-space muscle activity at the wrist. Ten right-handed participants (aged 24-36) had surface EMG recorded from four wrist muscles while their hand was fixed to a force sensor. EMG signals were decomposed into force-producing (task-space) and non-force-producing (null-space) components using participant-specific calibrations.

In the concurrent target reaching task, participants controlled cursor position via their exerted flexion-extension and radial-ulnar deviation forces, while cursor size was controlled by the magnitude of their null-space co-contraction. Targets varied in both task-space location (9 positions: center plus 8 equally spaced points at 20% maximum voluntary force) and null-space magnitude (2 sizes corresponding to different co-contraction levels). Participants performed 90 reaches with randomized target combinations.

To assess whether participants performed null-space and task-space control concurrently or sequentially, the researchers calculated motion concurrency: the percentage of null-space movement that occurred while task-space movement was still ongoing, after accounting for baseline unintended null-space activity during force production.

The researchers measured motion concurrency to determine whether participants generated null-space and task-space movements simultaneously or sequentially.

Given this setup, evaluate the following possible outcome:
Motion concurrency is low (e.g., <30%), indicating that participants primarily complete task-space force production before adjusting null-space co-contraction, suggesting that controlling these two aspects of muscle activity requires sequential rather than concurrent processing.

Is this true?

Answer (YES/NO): NO